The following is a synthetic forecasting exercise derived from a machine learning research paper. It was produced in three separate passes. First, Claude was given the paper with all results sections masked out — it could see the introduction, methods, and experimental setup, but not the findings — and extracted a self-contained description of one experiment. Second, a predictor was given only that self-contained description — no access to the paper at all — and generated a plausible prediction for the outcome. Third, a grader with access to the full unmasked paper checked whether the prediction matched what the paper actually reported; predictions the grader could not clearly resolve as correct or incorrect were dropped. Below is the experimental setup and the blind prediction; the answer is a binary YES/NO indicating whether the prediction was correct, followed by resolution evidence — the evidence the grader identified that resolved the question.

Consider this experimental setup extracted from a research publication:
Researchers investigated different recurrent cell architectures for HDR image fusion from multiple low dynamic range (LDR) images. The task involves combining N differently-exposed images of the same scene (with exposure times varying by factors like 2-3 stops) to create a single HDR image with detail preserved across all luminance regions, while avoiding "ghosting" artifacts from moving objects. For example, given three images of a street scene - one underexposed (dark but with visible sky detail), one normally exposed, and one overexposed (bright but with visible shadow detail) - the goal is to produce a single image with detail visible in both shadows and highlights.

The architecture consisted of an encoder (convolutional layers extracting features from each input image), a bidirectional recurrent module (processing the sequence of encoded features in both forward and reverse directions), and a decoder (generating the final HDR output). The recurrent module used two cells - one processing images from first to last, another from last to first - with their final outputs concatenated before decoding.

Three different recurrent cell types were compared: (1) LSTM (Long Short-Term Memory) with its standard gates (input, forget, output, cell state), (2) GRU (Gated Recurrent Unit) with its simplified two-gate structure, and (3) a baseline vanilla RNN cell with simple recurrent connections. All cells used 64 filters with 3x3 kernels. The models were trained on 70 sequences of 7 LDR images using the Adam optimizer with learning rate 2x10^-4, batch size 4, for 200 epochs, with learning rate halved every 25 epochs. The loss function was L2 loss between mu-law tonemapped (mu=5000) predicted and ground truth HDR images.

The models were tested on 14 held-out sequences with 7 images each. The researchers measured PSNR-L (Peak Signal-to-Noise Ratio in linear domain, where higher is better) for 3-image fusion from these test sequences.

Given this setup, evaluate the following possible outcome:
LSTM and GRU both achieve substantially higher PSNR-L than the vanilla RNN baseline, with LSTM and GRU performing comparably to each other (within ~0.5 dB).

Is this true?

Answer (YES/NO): NO